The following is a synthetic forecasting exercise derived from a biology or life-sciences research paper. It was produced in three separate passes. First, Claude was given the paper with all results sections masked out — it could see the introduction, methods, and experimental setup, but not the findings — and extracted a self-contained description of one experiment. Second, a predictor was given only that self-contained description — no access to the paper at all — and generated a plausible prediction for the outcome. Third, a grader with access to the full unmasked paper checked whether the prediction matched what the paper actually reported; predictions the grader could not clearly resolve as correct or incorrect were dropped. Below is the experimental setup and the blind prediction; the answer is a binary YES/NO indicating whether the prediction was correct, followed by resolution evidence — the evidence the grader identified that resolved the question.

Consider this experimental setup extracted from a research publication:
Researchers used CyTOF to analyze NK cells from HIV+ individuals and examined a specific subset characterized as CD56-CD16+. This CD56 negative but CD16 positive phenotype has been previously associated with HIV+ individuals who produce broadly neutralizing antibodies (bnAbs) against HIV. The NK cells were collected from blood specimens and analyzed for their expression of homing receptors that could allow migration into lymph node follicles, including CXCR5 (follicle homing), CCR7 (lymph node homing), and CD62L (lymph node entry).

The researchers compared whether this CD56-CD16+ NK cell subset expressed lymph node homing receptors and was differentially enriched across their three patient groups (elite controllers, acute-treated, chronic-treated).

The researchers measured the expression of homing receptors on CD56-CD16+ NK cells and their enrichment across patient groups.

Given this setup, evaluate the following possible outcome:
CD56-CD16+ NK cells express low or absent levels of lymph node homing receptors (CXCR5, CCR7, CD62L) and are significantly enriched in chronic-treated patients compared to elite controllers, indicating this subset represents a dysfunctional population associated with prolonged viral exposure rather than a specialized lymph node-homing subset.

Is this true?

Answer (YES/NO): NO